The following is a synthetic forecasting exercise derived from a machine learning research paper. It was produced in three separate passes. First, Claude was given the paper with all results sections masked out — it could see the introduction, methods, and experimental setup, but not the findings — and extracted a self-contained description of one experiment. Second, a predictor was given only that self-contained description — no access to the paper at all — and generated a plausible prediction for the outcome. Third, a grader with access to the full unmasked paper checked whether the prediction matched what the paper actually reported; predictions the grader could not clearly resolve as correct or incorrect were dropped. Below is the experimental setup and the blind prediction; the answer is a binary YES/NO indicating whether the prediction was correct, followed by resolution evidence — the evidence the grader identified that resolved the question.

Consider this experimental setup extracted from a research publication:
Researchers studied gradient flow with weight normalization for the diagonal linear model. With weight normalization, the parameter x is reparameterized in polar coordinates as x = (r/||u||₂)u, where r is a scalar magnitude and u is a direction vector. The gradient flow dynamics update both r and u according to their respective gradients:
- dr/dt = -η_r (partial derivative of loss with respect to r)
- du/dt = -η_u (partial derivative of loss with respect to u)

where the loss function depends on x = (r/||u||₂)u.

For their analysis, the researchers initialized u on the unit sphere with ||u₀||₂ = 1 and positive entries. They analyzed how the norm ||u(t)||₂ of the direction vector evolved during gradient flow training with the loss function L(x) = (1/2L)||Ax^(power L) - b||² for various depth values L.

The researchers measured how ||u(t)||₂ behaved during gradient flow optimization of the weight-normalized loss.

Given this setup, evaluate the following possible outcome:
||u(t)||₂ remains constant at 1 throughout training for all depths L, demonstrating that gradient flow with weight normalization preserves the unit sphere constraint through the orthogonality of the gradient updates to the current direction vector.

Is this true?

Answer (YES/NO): YES